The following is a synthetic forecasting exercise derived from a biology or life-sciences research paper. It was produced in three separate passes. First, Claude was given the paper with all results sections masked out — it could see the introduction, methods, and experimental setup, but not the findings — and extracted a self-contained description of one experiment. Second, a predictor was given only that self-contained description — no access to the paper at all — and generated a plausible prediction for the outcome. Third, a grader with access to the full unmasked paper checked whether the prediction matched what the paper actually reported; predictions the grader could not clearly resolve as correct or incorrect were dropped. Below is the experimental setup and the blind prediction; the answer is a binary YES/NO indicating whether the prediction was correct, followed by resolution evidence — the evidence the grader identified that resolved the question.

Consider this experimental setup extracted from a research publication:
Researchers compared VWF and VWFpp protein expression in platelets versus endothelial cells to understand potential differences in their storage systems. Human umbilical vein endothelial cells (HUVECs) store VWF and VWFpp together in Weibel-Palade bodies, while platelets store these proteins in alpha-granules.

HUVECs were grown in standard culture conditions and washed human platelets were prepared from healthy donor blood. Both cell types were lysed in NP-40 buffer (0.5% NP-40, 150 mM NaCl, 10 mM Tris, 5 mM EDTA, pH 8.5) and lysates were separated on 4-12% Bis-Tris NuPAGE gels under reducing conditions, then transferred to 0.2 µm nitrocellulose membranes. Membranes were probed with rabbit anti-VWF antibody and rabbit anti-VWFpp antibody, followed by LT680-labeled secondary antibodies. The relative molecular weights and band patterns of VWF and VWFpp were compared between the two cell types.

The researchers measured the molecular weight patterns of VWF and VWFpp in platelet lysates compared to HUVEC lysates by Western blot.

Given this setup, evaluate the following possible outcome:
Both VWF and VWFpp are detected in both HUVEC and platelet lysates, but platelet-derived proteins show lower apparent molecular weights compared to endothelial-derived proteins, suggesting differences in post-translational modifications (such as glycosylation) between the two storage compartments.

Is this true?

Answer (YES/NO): NO